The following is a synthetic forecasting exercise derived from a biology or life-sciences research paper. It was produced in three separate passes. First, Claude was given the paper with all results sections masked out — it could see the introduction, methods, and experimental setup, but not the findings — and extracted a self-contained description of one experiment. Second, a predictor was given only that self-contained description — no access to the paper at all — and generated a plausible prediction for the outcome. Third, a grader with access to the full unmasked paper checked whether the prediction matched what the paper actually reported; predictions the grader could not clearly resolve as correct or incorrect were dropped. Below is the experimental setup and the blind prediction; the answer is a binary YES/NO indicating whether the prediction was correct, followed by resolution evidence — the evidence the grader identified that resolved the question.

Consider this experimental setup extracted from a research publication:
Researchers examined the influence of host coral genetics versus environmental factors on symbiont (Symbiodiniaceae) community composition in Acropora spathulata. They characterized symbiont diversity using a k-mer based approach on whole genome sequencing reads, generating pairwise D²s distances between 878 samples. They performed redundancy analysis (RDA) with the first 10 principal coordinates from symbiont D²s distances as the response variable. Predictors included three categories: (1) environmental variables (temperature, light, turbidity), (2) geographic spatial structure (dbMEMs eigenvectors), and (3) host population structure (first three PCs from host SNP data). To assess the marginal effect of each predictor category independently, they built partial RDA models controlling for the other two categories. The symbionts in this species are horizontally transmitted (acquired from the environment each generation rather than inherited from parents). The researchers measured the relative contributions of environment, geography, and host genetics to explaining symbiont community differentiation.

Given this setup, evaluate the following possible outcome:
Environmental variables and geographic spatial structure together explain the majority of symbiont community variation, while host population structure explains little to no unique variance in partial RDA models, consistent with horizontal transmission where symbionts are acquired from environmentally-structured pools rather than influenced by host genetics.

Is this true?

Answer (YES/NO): NO